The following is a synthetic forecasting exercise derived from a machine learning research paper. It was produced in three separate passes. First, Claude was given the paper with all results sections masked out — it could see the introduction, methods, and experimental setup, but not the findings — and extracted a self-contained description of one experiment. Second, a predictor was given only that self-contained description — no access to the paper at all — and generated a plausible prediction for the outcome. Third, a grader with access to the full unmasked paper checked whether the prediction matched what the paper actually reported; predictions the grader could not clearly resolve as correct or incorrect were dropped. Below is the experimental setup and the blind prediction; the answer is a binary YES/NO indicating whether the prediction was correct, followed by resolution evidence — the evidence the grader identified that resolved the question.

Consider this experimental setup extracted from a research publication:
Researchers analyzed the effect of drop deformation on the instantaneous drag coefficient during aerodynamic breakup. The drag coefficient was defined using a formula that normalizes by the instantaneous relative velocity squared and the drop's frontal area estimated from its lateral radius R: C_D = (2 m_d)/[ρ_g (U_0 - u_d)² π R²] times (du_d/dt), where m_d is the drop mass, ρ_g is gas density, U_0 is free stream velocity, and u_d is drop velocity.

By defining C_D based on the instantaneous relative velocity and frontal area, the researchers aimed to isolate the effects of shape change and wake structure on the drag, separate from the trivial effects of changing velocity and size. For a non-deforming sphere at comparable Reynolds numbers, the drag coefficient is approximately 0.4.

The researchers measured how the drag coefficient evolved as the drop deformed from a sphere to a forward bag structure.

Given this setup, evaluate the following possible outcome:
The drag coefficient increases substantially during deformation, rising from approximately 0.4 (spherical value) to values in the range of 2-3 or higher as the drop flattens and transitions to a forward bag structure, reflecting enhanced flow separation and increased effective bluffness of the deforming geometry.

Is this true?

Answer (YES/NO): NO